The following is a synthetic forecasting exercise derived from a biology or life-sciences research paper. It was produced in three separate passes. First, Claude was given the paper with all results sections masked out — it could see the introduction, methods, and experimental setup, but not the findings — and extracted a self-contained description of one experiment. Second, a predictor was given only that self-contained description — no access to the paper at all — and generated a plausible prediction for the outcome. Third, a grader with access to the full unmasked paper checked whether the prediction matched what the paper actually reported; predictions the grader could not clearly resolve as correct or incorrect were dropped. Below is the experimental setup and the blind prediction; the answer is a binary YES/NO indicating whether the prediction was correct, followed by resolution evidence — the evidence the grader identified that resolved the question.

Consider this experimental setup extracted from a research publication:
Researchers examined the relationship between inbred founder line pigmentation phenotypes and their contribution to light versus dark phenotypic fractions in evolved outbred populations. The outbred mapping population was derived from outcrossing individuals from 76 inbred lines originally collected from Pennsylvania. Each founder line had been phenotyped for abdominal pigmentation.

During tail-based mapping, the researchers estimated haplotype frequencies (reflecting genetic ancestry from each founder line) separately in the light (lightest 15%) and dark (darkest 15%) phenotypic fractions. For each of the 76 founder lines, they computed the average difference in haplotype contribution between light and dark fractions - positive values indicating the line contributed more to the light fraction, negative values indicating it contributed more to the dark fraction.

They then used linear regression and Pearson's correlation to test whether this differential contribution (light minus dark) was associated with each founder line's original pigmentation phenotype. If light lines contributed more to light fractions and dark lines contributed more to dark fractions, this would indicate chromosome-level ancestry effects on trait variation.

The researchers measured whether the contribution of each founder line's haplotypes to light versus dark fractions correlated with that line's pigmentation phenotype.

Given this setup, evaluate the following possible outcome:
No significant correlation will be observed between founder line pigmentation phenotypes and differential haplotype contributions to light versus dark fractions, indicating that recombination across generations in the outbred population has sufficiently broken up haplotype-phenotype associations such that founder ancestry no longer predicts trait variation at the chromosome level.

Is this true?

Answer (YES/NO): NO